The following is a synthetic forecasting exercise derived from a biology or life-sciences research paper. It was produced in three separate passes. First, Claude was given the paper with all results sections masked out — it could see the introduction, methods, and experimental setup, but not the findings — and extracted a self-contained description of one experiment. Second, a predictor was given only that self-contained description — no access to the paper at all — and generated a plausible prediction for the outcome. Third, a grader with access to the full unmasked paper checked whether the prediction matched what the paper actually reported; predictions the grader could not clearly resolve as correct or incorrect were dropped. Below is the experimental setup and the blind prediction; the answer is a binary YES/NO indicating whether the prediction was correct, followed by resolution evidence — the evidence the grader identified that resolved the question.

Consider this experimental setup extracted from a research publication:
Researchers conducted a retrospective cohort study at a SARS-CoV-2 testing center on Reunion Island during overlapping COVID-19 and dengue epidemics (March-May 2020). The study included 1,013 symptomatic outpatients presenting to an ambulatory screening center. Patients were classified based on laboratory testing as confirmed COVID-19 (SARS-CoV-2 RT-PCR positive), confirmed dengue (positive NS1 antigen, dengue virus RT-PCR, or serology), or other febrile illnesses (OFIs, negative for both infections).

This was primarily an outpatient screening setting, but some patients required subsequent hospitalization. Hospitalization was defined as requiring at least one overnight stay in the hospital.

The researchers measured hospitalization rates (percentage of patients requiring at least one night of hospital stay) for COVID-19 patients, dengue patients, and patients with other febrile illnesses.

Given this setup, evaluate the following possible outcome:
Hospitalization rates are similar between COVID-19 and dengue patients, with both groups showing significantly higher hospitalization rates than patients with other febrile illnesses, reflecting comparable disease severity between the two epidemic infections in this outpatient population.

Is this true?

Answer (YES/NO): NO